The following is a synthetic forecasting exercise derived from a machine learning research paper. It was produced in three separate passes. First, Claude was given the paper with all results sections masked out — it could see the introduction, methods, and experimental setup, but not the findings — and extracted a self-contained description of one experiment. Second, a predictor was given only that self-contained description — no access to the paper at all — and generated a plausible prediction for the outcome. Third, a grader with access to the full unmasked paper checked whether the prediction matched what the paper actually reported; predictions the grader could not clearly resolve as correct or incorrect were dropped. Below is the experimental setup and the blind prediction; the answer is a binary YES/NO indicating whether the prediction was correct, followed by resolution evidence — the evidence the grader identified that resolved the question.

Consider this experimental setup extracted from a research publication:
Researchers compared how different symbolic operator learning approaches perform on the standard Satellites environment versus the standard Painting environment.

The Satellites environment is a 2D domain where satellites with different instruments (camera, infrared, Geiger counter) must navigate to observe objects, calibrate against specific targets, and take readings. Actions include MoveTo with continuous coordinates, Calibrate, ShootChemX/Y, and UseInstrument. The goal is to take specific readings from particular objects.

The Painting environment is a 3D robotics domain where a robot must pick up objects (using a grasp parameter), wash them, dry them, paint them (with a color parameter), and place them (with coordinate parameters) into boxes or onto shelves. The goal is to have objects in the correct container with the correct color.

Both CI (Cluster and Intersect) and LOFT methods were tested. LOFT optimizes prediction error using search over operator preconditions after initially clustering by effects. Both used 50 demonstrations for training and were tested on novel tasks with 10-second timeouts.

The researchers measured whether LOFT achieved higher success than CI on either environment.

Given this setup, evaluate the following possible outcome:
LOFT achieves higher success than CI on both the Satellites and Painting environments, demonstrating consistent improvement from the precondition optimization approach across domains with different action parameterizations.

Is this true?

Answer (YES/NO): NO